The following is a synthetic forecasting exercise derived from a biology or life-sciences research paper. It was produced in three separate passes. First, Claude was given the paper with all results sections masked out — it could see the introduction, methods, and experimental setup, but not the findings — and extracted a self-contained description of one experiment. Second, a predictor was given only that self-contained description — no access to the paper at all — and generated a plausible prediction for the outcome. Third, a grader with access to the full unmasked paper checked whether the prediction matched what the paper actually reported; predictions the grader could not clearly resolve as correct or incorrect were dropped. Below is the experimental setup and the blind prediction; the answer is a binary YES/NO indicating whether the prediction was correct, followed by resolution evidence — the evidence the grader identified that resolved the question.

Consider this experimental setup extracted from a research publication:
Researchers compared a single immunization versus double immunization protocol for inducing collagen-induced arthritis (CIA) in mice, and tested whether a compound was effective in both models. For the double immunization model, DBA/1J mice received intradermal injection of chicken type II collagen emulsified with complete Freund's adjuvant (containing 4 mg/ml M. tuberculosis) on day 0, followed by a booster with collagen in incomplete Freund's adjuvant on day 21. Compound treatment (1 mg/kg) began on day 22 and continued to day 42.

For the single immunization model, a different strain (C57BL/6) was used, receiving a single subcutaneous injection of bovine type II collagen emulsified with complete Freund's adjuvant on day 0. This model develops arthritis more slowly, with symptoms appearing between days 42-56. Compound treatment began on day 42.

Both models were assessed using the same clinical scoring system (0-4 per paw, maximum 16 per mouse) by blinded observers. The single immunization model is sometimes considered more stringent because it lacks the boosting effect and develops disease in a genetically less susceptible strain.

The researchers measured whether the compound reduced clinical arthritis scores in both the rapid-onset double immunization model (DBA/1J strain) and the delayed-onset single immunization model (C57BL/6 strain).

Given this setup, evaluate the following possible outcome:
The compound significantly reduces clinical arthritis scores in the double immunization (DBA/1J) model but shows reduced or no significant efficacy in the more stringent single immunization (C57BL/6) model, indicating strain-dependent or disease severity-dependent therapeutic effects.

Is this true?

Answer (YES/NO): NO